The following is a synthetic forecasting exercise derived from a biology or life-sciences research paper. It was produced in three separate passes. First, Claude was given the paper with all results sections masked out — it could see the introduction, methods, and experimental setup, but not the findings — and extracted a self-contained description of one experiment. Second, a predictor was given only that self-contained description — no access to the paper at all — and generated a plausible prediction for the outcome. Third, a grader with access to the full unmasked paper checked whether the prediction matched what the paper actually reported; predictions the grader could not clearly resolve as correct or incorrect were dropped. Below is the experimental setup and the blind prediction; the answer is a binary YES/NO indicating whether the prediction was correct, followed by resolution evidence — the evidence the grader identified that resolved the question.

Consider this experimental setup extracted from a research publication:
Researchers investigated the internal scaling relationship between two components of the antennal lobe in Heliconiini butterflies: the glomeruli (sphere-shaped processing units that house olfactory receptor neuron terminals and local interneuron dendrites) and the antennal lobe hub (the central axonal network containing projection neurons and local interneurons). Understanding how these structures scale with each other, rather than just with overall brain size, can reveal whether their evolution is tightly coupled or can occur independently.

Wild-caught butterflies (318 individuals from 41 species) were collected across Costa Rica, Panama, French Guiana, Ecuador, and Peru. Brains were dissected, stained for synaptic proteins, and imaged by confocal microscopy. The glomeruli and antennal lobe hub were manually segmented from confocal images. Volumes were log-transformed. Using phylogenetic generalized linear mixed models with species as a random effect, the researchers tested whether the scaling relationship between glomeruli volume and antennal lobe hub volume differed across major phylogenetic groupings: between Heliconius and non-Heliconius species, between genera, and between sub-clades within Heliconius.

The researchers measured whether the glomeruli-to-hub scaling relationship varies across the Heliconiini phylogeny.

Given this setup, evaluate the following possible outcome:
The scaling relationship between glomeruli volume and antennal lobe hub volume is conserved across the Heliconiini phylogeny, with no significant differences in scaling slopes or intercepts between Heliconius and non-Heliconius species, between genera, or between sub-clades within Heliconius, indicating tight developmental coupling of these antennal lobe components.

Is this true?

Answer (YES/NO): NO